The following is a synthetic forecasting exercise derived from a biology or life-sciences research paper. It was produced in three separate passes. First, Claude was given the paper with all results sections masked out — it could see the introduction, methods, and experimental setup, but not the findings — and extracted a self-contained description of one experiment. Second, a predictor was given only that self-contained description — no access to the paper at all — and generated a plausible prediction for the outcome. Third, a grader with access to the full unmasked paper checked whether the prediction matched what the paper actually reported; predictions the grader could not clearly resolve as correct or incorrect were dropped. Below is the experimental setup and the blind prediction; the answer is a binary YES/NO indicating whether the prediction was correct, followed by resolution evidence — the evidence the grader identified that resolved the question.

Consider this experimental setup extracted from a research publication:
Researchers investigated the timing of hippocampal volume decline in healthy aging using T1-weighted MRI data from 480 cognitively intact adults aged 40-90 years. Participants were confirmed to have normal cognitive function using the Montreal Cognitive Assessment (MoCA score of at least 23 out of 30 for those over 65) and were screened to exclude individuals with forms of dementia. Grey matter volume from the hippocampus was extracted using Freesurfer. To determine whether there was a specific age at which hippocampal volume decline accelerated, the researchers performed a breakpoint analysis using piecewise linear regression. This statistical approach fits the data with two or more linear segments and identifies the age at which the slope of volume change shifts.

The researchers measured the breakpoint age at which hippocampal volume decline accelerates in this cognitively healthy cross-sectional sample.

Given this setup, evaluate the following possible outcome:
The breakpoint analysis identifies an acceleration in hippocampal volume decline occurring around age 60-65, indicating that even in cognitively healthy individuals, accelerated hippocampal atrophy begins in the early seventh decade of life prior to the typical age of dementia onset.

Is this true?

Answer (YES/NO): NO